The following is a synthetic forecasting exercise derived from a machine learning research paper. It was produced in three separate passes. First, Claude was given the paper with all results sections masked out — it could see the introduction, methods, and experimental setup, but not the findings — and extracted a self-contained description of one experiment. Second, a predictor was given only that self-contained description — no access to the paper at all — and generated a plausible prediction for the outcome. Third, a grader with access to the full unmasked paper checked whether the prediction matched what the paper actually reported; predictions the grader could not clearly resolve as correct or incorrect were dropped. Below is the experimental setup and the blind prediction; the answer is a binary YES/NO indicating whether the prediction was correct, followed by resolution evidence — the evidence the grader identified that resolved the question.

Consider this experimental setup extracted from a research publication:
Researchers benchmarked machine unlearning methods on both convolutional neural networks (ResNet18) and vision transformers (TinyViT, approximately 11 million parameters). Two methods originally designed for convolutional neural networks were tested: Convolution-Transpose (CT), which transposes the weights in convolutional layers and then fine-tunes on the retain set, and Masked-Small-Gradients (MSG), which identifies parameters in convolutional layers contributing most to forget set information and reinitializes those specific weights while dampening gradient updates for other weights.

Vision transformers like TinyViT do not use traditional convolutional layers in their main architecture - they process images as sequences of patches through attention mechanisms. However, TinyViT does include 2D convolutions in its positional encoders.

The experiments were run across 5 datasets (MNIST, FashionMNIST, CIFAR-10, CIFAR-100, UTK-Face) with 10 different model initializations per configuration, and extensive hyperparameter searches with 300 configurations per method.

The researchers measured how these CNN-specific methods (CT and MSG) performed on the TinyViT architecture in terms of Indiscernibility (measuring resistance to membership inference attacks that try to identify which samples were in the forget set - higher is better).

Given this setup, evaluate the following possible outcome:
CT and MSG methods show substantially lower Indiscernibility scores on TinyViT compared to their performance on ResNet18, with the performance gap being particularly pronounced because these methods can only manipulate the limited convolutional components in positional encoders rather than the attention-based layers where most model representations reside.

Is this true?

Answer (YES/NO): NO